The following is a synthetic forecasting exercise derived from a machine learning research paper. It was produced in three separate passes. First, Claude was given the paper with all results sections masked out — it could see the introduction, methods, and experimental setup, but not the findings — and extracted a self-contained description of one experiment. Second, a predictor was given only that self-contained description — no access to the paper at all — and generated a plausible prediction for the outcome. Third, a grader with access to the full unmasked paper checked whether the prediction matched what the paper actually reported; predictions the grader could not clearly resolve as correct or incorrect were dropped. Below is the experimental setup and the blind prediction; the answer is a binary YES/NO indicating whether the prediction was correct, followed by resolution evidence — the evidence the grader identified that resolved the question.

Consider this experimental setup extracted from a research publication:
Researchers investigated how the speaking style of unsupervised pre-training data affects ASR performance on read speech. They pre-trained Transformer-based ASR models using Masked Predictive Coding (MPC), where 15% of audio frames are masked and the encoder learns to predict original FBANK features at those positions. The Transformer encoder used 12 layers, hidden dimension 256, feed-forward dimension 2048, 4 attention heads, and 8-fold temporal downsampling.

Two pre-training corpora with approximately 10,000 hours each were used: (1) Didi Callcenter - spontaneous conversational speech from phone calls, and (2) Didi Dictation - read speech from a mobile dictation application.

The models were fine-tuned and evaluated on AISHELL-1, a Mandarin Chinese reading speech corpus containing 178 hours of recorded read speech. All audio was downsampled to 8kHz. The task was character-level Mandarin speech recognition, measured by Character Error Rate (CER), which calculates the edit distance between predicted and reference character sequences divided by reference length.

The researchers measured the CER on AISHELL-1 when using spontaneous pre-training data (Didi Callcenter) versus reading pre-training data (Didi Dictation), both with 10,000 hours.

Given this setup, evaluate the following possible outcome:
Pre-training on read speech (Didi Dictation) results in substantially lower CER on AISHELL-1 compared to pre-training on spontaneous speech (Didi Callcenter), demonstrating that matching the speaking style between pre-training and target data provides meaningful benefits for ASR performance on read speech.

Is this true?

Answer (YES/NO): NO